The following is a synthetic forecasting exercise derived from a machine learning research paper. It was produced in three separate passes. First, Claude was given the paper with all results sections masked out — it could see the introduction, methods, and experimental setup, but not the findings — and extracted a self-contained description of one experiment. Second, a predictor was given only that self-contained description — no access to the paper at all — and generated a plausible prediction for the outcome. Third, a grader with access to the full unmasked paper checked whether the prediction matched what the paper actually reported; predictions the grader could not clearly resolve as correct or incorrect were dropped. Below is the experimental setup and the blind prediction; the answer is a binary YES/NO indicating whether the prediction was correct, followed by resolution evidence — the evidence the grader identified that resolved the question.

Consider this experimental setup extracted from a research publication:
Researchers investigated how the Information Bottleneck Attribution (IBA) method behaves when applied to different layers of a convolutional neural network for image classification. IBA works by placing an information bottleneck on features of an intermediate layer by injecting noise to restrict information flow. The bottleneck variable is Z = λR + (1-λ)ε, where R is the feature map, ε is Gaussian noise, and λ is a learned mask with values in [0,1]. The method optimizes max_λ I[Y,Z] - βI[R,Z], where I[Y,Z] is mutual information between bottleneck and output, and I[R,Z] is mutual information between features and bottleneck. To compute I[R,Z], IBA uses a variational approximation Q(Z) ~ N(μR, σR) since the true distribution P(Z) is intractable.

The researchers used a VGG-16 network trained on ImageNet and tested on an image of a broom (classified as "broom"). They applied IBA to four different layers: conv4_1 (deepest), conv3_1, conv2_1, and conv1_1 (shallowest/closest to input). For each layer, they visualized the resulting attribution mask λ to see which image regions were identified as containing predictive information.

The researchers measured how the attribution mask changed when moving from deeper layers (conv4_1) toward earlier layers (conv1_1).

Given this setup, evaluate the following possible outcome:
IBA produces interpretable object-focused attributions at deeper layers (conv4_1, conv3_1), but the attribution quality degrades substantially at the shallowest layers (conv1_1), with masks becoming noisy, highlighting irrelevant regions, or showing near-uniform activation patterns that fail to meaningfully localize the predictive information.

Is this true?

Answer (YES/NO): YES